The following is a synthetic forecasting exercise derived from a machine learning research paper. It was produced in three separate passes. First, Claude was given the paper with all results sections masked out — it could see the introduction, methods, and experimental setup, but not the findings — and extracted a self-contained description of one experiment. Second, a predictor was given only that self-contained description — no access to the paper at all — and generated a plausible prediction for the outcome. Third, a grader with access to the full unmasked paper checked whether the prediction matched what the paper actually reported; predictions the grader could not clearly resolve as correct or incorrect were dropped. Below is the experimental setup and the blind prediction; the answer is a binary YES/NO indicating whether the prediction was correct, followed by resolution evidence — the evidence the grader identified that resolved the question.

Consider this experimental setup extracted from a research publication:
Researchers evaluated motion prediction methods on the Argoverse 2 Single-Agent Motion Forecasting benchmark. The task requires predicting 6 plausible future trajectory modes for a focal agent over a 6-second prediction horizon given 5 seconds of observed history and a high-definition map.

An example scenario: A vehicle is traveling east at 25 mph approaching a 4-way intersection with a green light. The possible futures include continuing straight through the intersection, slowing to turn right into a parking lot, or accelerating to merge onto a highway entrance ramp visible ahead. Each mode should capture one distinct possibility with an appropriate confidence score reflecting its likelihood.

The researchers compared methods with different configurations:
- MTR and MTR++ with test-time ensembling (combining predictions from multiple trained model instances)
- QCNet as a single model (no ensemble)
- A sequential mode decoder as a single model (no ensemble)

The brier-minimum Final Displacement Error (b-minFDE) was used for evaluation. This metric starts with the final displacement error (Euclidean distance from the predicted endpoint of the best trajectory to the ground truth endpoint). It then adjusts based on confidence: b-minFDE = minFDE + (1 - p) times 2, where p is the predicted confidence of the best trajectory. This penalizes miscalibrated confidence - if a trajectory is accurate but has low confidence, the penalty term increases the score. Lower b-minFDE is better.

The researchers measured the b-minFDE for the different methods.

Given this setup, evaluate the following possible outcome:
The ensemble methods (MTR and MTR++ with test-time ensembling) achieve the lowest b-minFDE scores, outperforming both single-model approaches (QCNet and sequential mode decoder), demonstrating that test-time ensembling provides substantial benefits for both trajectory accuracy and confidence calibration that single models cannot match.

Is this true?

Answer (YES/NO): NO